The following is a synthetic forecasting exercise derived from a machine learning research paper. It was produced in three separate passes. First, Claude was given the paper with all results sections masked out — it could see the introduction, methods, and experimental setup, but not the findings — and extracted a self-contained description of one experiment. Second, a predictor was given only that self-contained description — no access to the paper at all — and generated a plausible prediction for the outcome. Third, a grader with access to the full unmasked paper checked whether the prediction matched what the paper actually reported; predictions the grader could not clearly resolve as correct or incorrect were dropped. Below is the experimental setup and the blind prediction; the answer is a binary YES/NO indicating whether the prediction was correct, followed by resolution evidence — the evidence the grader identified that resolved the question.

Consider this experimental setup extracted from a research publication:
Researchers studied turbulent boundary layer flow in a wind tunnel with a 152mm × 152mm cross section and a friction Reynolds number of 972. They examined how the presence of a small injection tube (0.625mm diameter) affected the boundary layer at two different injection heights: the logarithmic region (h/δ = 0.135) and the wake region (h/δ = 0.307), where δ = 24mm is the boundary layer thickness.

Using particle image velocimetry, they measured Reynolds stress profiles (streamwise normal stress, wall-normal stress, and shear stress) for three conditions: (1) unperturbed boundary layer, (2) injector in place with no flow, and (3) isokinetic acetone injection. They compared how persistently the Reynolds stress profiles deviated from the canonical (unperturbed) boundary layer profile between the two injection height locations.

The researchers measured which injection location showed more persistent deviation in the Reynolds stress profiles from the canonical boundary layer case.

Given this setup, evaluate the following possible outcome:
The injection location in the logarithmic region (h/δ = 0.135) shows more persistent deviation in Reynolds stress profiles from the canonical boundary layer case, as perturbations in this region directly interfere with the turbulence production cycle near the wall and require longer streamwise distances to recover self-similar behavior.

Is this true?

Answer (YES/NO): NO